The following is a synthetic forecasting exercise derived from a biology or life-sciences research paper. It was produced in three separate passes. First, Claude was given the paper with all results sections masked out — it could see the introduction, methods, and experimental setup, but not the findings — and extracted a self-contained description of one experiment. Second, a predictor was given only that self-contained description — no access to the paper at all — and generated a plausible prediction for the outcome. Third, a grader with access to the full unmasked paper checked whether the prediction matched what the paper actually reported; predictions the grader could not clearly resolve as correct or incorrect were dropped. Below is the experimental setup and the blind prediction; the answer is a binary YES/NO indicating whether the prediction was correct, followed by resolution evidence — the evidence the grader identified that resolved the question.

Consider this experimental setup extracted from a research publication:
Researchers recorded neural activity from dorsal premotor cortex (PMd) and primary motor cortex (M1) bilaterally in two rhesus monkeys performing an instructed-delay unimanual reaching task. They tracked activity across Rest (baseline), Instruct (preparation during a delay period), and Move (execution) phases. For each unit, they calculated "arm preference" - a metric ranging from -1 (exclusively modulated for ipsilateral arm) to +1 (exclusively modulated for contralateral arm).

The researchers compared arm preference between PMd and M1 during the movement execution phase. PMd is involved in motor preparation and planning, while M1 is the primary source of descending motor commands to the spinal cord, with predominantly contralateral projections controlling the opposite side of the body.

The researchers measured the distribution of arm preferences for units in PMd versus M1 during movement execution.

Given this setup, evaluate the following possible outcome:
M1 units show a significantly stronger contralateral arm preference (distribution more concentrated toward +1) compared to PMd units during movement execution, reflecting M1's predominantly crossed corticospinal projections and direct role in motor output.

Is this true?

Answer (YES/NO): NO